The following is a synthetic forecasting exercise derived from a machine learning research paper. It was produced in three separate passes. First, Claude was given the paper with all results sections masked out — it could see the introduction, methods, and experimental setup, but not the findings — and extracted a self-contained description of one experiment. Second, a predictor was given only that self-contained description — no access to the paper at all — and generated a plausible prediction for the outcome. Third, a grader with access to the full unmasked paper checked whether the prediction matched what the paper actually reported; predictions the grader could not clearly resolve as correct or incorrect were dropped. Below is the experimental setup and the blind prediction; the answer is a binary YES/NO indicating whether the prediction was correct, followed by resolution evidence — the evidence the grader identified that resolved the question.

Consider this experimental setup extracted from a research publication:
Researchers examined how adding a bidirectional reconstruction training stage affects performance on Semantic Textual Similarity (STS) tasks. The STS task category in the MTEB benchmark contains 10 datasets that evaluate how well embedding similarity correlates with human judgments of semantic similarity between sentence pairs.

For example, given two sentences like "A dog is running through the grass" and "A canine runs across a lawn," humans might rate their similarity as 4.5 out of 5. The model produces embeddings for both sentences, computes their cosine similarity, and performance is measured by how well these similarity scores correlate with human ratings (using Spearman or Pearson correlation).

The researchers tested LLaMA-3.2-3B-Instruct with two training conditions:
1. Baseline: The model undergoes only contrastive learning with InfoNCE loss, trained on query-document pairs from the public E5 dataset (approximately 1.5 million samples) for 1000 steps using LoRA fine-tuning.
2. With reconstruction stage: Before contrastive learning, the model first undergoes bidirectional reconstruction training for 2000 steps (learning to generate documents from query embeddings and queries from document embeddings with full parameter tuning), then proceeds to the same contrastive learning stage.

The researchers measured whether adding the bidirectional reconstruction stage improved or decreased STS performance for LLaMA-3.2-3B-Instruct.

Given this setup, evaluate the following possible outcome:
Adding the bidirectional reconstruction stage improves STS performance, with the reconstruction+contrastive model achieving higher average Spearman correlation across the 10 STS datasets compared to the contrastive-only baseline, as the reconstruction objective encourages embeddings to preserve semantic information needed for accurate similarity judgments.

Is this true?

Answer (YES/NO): NO